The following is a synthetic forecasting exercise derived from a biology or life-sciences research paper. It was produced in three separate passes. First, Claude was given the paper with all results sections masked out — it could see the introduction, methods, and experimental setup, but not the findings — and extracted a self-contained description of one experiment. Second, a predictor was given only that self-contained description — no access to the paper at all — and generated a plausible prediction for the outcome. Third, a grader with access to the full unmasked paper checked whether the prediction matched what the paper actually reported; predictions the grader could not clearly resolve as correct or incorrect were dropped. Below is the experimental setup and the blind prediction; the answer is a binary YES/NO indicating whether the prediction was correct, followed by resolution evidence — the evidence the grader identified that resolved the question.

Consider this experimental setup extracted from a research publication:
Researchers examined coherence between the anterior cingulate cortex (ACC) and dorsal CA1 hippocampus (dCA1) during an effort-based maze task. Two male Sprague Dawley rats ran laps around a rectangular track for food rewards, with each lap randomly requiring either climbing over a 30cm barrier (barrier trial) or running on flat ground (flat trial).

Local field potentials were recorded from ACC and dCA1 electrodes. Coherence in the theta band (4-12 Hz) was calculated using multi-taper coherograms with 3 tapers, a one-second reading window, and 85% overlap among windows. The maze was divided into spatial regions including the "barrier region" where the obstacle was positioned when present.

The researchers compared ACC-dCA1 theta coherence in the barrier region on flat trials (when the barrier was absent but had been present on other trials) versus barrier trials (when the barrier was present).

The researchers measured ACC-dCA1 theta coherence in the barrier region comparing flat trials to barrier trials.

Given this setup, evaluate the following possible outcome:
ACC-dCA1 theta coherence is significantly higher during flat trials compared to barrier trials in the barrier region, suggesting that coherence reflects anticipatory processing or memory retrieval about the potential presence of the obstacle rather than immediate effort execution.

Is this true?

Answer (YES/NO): YES